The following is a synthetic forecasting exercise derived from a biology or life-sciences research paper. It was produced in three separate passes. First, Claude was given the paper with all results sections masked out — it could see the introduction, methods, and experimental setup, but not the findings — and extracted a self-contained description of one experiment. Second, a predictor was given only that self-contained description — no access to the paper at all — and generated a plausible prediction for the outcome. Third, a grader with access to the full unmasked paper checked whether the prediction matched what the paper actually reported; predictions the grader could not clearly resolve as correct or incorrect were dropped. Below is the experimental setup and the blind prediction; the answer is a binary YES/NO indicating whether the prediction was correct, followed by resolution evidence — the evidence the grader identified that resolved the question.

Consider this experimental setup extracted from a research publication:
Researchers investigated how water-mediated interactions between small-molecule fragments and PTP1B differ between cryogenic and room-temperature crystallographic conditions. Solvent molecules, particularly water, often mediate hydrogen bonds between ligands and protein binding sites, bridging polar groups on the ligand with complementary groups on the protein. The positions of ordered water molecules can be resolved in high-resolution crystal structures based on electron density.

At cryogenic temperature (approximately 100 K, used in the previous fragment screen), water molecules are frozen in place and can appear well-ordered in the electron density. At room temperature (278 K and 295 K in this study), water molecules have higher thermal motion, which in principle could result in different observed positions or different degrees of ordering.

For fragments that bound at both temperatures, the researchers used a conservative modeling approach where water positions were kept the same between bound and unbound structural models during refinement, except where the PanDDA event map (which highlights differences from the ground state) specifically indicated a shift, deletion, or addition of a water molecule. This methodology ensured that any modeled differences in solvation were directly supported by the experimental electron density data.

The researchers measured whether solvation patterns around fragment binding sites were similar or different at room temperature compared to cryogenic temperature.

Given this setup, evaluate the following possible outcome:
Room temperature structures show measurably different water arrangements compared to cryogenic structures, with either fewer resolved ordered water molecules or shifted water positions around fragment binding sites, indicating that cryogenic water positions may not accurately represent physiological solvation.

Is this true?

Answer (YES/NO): NO